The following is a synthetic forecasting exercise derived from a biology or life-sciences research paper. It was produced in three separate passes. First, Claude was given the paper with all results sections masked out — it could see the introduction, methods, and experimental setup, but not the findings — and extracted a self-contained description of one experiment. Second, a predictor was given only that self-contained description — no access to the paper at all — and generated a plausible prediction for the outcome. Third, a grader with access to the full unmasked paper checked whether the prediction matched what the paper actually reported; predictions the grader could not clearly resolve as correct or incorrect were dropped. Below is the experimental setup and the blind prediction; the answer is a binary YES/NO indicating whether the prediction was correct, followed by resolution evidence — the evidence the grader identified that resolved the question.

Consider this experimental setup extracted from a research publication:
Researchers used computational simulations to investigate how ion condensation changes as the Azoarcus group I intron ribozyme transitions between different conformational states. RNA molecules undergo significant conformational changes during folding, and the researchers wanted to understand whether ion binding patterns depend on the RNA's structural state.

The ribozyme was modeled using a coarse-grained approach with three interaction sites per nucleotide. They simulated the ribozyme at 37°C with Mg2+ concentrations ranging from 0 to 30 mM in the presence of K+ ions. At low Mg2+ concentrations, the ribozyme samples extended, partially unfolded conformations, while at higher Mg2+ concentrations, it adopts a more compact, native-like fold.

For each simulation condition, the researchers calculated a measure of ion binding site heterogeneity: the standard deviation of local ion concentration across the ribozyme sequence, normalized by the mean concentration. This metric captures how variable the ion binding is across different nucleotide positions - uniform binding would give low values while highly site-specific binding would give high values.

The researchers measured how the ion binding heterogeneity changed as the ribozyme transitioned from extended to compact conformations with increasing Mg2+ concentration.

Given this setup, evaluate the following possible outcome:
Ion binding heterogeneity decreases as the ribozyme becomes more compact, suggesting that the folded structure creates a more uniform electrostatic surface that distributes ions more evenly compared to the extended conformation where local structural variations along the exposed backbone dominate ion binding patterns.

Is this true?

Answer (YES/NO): NO